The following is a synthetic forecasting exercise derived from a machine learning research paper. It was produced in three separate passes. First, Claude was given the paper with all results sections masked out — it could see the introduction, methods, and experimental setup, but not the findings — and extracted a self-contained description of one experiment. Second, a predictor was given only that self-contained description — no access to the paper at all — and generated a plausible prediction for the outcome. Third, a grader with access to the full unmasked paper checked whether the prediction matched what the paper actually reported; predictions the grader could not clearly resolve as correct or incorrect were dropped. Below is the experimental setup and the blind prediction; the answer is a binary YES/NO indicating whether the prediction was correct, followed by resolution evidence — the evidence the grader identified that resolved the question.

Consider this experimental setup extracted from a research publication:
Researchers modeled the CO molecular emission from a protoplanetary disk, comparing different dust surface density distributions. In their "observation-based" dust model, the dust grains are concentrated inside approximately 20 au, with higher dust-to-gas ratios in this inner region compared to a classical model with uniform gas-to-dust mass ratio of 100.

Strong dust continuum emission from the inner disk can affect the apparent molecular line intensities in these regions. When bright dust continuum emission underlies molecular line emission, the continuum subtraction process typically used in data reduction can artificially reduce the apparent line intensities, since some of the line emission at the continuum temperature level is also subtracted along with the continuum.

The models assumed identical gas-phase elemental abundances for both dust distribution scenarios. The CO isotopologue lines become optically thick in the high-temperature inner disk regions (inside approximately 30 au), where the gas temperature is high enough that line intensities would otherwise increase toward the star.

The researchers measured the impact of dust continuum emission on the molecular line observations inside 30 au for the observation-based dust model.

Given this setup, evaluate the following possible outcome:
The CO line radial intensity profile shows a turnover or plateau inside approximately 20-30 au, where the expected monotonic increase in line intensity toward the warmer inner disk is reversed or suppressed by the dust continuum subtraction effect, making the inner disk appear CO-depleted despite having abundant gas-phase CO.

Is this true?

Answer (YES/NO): NO